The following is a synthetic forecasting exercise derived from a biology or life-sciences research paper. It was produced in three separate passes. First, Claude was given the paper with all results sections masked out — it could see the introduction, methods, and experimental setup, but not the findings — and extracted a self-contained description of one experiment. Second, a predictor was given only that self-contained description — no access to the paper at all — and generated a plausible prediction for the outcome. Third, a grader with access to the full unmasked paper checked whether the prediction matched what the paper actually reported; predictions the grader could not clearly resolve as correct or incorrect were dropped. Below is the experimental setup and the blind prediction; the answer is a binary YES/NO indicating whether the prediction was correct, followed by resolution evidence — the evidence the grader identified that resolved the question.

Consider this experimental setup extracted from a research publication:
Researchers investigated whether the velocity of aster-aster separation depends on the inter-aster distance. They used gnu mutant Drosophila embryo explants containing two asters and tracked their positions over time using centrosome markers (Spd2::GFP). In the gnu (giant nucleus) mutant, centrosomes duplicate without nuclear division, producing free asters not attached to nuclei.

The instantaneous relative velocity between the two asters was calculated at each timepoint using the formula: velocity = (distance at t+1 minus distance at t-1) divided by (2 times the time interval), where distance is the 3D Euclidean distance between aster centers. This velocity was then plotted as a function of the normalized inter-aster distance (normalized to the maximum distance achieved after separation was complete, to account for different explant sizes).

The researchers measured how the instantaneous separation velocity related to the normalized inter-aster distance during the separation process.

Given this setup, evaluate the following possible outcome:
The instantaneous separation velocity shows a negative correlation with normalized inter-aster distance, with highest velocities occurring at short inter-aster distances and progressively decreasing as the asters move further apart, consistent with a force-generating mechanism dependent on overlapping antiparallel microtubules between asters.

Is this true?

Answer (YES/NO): NO